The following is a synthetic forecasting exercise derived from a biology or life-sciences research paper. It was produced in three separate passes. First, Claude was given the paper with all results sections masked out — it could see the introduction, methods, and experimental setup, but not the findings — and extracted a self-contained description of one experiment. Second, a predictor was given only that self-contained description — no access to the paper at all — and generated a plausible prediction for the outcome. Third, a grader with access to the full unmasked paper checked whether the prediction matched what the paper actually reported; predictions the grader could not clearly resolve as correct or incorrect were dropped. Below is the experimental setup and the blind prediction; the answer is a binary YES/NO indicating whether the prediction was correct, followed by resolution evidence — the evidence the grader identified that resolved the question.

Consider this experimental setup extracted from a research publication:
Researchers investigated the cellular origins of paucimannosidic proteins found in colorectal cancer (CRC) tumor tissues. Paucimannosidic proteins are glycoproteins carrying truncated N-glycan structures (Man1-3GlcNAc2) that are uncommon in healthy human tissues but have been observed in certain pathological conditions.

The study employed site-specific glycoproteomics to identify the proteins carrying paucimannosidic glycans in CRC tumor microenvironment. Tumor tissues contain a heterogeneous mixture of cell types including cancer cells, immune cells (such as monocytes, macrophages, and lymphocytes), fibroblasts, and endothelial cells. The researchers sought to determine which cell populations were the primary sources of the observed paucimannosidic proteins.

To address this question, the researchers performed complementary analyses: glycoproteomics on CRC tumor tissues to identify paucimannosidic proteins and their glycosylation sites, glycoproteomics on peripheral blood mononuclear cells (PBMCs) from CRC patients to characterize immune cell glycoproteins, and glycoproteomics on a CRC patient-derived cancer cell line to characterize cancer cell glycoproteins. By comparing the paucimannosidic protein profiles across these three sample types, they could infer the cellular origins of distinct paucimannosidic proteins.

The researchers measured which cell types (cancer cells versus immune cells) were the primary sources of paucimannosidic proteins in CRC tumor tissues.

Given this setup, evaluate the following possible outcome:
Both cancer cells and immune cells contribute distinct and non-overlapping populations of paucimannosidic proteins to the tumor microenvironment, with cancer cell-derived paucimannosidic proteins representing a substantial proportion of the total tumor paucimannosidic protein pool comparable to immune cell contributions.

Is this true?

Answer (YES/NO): YES